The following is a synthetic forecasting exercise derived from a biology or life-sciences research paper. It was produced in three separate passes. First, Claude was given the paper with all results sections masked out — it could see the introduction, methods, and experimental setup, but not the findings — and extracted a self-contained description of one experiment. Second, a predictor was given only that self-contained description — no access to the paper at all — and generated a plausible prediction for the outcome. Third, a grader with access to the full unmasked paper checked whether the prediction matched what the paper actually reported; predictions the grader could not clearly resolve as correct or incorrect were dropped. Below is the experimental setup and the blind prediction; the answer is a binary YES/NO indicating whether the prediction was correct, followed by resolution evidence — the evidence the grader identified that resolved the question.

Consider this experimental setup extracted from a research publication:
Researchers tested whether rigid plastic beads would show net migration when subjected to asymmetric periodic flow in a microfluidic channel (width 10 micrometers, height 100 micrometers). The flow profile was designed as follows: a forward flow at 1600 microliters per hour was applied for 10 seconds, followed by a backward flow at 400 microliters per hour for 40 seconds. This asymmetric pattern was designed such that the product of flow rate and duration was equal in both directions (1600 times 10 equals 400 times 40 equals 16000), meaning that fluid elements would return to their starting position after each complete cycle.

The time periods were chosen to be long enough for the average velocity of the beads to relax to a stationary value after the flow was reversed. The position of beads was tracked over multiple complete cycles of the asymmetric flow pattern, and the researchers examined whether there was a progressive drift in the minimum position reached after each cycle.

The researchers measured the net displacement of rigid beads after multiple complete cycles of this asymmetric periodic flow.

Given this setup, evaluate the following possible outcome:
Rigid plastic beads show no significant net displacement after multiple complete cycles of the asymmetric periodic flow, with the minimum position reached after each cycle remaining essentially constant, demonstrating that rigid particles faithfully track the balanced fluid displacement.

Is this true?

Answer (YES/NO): YES